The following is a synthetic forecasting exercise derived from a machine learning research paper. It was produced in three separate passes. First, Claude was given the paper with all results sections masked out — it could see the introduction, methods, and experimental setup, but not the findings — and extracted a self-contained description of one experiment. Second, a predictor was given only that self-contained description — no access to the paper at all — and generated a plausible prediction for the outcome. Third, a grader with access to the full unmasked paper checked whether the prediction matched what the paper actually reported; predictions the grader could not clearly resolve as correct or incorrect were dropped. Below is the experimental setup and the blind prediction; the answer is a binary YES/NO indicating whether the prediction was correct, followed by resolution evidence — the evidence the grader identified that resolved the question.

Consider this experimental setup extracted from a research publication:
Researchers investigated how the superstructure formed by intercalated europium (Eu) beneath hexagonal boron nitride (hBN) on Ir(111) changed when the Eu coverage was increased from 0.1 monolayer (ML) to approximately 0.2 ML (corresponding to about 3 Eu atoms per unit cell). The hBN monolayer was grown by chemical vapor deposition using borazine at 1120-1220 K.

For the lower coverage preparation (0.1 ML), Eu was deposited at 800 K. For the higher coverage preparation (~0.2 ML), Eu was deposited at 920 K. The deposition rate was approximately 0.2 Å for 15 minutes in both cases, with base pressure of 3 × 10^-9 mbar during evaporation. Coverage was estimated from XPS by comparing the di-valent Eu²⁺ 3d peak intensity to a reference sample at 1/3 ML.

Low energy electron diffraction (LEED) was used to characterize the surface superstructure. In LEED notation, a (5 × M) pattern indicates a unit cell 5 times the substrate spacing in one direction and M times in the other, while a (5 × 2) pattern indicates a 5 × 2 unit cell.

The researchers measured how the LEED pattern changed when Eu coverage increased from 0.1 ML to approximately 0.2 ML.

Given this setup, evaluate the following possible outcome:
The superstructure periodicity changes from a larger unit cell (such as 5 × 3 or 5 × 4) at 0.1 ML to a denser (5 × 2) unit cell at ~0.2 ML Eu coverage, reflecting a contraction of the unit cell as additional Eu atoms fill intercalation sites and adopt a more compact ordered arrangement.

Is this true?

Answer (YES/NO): YES